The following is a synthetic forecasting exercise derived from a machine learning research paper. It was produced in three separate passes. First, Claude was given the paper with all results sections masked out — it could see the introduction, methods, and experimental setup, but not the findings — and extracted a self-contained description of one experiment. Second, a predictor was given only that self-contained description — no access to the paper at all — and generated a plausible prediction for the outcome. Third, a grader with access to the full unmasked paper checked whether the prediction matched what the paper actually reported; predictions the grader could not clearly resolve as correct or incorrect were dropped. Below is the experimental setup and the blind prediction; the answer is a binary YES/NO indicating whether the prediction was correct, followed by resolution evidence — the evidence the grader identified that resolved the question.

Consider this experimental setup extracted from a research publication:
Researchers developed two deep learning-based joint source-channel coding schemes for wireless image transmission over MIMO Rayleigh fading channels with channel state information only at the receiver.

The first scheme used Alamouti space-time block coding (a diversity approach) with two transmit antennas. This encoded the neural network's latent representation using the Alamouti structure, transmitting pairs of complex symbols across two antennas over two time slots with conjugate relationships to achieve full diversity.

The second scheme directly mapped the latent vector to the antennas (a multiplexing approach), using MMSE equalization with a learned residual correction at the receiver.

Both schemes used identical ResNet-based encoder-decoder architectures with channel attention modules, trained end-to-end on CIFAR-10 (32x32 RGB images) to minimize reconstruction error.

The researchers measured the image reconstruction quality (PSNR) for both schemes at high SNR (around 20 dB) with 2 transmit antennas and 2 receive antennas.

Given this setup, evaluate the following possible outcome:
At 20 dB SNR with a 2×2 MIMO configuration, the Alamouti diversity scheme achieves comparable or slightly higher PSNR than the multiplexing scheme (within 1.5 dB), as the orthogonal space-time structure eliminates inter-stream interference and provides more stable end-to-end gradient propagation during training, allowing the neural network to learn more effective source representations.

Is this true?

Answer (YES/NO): NO